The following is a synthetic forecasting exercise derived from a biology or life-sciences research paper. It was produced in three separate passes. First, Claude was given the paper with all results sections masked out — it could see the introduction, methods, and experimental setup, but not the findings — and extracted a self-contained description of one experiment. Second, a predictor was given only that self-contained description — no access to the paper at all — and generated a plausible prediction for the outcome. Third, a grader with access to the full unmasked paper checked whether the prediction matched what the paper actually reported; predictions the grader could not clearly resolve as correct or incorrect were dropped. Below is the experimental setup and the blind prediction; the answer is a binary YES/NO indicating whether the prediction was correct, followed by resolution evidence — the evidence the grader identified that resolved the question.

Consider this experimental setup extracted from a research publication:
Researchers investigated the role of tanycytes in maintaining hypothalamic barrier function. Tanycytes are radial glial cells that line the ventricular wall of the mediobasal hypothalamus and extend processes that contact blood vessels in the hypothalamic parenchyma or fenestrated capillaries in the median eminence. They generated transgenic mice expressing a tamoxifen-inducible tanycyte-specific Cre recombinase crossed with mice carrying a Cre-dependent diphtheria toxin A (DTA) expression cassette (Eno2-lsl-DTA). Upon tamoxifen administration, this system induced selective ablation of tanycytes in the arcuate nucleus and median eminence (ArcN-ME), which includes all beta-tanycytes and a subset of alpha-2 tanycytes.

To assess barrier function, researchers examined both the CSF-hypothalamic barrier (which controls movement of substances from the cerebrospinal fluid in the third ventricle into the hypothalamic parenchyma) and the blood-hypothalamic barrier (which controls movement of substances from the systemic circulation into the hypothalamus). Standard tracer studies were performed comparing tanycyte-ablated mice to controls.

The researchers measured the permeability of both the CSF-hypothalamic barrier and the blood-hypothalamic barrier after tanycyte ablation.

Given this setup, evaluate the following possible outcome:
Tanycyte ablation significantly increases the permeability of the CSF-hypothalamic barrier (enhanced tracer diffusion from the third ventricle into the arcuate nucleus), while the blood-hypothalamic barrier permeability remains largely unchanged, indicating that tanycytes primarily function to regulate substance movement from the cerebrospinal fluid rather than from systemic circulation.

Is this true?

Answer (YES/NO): YES